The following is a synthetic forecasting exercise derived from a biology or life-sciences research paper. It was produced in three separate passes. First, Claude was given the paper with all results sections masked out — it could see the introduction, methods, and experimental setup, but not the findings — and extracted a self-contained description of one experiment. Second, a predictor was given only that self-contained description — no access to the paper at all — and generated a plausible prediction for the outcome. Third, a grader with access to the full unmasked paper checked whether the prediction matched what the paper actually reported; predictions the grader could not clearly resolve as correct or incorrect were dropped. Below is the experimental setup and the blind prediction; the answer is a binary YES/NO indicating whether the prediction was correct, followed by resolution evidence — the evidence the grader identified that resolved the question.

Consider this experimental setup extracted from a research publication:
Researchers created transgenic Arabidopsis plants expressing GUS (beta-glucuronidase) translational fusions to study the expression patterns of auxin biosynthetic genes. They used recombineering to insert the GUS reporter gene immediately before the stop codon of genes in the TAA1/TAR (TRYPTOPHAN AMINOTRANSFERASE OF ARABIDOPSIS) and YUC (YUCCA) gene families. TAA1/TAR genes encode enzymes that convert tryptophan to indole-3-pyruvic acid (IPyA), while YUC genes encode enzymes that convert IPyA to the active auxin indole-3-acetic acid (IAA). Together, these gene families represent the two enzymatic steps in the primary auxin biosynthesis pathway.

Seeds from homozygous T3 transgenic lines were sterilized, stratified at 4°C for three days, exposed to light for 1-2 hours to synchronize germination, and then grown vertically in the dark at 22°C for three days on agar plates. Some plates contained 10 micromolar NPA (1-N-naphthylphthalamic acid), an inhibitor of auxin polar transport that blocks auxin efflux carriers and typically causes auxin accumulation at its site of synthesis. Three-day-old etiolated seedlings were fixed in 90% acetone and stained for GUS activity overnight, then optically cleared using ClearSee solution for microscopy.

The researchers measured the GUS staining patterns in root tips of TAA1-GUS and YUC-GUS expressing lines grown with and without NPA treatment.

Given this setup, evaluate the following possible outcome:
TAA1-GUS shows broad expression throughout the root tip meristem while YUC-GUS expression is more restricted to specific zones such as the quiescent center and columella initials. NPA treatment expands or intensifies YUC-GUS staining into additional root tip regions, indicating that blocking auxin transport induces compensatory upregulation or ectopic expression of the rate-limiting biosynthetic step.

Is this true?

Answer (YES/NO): NO